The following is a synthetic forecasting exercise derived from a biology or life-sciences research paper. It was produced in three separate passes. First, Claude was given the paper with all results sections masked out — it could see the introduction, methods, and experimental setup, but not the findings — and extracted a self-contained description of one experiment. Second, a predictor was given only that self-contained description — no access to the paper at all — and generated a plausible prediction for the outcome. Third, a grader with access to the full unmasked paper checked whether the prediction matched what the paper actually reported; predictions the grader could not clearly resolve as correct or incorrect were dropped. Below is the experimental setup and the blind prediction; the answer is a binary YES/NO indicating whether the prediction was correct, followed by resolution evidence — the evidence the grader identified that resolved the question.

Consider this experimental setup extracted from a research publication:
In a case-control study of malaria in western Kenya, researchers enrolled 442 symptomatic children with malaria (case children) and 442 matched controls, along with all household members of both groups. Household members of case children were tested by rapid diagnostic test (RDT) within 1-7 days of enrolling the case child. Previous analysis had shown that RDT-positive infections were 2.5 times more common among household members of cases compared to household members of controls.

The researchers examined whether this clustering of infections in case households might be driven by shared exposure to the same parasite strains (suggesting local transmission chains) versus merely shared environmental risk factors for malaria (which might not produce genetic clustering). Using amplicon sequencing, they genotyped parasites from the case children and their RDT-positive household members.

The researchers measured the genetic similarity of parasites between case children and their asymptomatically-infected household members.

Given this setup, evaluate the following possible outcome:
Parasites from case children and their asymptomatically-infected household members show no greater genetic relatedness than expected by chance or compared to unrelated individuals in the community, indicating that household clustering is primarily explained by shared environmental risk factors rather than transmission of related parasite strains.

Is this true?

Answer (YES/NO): NO